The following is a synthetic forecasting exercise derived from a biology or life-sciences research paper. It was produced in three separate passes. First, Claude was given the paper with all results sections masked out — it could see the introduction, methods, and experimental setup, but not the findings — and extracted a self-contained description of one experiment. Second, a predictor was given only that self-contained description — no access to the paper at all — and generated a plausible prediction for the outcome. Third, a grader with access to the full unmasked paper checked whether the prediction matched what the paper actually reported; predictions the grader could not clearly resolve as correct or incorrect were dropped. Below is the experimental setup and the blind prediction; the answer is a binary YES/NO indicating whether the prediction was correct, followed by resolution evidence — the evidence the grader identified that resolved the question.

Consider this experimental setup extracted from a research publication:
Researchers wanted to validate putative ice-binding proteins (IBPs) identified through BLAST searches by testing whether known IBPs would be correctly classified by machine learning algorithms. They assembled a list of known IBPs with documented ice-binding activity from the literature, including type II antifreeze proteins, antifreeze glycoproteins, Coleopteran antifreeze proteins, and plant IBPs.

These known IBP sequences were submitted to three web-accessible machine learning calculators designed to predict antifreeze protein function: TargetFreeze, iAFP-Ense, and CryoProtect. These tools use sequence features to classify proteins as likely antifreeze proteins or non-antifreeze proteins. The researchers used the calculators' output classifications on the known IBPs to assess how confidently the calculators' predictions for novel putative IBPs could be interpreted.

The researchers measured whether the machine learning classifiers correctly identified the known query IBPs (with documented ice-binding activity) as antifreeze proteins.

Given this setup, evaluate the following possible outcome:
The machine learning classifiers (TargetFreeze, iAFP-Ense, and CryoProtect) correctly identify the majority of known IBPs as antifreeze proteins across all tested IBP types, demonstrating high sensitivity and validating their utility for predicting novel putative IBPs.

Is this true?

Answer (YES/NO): NO